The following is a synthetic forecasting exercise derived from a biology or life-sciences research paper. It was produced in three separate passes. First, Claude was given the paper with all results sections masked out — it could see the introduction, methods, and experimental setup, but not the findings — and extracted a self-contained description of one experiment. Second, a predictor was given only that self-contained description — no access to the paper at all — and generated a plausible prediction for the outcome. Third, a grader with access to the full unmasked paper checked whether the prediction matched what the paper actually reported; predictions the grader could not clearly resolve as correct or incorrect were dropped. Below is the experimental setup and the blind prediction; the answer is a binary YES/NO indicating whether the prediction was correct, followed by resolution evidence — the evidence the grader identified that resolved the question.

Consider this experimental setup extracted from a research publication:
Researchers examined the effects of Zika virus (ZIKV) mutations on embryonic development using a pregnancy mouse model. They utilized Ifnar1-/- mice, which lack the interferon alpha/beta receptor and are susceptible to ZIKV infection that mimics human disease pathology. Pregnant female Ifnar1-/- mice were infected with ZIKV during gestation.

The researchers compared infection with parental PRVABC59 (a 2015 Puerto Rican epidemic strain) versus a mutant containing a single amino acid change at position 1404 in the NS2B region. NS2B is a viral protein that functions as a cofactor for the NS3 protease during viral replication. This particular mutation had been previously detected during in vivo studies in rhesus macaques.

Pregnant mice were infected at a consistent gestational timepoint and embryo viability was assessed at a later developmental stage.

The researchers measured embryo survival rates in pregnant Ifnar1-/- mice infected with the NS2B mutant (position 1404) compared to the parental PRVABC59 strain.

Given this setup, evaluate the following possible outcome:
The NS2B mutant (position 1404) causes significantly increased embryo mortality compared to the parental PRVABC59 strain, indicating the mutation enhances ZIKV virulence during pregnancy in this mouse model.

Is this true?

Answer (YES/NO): YES